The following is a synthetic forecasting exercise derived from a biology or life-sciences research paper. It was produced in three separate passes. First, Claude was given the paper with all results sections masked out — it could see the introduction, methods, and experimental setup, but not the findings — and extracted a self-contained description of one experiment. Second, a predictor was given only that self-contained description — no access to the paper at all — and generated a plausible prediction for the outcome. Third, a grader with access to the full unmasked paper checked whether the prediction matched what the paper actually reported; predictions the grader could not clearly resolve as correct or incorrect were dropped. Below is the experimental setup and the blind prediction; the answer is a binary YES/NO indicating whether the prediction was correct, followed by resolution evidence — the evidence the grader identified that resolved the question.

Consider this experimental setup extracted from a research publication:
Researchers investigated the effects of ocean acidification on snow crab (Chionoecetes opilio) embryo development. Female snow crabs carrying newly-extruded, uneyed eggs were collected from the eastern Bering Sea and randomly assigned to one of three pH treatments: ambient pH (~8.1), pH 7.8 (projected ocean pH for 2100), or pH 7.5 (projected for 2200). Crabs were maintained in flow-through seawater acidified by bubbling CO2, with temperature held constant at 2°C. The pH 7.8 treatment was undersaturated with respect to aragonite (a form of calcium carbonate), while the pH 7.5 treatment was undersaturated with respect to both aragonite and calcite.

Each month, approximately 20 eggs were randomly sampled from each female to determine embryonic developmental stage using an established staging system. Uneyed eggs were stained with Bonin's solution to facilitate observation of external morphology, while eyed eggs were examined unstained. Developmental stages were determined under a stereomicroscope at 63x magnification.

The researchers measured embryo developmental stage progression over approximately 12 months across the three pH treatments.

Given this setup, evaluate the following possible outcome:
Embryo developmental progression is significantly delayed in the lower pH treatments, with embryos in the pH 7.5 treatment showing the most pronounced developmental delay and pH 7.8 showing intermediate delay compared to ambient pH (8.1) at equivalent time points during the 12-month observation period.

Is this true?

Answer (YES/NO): NO